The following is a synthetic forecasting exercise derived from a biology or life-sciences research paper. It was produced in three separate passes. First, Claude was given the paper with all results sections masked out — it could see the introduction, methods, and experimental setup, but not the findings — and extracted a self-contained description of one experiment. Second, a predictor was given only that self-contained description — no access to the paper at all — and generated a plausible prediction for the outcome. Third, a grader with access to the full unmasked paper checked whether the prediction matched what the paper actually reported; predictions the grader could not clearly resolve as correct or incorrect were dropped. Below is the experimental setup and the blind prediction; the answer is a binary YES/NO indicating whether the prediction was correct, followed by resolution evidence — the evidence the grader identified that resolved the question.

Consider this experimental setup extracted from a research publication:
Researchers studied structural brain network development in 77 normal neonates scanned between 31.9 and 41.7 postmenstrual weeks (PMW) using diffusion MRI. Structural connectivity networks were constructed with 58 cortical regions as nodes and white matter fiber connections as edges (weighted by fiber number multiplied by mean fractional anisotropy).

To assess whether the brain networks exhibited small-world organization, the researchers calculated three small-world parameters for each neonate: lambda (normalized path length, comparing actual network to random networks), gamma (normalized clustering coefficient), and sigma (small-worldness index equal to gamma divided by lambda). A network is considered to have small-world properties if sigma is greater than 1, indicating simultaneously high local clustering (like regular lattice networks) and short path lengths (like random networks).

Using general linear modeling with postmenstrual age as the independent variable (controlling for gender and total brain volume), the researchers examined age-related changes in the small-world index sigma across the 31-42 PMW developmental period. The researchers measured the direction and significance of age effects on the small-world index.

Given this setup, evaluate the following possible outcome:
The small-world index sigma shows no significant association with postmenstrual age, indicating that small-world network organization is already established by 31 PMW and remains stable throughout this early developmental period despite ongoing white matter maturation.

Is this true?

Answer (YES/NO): YES